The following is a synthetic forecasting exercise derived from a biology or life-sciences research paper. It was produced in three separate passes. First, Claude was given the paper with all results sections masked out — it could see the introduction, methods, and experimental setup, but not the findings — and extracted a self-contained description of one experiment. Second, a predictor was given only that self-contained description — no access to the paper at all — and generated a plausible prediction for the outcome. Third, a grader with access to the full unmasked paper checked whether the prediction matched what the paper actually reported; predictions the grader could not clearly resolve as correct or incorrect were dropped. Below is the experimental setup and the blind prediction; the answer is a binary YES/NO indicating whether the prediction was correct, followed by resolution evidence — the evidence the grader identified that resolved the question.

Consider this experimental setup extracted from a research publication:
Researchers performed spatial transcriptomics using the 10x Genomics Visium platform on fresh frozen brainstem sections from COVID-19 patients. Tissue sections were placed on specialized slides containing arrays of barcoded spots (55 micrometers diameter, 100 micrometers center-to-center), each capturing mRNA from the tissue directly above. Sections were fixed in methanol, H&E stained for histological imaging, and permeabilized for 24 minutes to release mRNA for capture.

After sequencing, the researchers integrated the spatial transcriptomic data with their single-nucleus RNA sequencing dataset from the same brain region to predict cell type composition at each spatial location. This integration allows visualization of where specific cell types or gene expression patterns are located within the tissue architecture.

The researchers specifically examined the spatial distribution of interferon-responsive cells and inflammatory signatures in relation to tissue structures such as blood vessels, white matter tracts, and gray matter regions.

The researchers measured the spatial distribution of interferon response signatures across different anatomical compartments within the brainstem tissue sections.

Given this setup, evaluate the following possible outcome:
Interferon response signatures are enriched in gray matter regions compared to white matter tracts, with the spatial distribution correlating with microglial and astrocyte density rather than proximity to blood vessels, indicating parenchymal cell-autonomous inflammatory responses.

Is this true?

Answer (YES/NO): NO